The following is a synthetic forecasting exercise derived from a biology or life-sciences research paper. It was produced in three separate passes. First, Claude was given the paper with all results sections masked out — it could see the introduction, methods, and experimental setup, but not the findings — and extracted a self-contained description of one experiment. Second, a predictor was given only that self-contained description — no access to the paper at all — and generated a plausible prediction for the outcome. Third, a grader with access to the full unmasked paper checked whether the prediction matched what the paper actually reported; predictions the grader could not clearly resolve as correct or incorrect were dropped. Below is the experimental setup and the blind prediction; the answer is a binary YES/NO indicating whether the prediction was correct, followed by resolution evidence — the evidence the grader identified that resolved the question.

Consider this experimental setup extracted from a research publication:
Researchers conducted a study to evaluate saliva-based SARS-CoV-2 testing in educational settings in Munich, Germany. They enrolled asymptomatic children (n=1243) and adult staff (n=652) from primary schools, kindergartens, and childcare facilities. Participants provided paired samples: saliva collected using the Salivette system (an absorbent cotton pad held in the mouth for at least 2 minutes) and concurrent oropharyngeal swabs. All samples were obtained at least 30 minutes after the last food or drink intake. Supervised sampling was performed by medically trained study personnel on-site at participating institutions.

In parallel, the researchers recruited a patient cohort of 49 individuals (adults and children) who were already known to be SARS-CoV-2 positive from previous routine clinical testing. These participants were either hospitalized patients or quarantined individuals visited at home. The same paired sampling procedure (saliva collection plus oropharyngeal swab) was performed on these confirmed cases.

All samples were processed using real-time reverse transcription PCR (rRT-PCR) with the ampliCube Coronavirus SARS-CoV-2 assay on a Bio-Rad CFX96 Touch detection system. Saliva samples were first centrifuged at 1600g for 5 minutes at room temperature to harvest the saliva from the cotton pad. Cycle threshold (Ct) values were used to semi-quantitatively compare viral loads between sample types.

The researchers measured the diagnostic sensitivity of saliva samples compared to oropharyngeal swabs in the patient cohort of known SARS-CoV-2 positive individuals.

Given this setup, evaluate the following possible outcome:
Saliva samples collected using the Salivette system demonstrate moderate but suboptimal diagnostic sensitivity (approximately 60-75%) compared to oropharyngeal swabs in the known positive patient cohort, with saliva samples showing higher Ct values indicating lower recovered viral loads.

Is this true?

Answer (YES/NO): NO